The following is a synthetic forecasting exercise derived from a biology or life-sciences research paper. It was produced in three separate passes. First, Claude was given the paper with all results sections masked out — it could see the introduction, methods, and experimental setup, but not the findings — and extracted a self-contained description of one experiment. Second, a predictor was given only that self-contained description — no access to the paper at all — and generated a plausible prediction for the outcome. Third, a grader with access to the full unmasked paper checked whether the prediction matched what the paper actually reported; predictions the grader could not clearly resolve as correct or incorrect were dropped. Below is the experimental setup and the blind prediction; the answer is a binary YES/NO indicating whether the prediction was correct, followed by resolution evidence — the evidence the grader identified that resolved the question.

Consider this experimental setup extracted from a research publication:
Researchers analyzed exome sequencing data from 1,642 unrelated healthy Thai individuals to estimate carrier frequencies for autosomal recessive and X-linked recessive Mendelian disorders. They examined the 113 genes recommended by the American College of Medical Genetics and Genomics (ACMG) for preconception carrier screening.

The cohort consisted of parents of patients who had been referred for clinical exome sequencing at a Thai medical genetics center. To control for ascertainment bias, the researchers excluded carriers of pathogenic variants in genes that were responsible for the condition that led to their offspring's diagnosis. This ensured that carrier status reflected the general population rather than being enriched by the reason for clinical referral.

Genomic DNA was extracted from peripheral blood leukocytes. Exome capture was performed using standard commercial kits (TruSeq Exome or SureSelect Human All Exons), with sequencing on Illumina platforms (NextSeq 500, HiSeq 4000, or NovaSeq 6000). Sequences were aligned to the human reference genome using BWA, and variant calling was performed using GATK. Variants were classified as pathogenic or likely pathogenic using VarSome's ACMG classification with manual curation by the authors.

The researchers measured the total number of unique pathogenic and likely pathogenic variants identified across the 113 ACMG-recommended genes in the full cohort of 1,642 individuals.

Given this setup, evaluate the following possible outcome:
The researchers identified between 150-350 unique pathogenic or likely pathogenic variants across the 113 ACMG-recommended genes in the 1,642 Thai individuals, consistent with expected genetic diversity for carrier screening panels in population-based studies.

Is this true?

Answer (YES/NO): YES